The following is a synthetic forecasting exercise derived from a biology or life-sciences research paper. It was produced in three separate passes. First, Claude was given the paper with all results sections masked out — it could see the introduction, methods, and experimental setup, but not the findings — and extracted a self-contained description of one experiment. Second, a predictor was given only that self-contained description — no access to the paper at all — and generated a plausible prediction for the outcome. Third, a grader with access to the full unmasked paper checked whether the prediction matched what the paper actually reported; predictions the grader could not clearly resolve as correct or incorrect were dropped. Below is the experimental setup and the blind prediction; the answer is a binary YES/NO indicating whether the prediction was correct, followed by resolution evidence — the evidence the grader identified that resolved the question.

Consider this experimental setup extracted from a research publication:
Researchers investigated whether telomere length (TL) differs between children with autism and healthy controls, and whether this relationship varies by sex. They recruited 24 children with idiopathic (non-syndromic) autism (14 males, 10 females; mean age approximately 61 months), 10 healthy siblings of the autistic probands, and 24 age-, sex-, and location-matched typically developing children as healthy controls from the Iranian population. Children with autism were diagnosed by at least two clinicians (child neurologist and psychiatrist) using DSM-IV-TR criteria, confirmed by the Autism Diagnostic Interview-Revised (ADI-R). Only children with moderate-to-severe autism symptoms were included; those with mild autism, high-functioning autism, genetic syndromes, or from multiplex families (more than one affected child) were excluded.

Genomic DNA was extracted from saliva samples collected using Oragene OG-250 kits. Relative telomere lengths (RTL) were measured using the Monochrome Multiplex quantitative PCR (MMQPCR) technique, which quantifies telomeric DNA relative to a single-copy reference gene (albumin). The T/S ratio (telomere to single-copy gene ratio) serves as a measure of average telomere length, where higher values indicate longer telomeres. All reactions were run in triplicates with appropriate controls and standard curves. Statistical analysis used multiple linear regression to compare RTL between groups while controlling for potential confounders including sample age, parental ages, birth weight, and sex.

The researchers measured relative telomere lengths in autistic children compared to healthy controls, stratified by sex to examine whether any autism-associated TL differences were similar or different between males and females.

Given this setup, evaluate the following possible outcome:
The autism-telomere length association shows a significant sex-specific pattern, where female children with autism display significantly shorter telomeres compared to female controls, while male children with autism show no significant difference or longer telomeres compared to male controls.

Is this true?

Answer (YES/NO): NO